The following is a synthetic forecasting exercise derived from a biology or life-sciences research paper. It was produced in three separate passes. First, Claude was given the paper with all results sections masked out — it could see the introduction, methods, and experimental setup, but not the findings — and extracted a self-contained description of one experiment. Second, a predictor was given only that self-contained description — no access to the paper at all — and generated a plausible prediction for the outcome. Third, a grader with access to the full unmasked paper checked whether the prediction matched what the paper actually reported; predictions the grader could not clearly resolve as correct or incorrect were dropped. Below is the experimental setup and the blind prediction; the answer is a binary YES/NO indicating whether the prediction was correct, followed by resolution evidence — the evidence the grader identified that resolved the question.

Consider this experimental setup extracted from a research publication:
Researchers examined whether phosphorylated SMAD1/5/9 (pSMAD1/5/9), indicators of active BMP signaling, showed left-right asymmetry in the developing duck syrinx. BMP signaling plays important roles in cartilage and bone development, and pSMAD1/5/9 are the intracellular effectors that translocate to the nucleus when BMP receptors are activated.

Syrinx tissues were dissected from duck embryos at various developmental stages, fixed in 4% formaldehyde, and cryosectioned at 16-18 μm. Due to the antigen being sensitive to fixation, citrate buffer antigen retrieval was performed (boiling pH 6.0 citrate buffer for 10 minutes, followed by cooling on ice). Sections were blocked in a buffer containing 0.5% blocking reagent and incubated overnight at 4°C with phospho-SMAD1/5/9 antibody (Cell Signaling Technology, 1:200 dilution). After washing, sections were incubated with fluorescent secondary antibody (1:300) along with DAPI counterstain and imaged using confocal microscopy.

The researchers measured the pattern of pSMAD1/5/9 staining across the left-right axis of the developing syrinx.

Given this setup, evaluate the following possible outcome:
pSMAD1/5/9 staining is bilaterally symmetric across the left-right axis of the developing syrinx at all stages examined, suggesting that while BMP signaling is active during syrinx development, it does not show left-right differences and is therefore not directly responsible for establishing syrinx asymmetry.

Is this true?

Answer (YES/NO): YES